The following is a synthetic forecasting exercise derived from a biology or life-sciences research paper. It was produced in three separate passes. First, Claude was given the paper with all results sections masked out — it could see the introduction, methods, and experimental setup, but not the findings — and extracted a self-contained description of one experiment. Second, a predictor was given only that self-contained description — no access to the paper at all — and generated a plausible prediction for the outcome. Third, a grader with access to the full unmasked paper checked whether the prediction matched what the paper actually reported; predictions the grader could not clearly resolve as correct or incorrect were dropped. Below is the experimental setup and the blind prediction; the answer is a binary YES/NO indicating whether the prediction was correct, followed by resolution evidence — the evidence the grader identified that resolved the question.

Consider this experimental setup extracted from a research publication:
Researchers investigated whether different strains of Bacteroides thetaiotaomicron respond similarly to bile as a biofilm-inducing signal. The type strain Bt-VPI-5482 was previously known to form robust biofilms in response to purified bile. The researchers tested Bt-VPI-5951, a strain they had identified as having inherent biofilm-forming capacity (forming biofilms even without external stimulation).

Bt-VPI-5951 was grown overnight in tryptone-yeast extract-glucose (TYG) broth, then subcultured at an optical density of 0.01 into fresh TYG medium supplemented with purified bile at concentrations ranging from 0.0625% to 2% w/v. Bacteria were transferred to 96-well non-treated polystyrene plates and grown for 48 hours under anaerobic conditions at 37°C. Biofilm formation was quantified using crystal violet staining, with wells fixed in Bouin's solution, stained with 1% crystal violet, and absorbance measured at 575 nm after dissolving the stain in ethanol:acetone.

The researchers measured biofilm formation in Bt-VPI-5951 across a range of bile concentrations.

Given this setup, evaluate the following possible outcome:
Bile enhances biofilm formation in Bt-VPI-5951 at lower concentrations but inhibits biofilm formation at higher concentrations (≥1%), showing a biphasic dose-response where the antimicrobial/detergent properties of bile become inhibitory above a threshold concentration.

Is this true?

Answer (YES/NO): NO